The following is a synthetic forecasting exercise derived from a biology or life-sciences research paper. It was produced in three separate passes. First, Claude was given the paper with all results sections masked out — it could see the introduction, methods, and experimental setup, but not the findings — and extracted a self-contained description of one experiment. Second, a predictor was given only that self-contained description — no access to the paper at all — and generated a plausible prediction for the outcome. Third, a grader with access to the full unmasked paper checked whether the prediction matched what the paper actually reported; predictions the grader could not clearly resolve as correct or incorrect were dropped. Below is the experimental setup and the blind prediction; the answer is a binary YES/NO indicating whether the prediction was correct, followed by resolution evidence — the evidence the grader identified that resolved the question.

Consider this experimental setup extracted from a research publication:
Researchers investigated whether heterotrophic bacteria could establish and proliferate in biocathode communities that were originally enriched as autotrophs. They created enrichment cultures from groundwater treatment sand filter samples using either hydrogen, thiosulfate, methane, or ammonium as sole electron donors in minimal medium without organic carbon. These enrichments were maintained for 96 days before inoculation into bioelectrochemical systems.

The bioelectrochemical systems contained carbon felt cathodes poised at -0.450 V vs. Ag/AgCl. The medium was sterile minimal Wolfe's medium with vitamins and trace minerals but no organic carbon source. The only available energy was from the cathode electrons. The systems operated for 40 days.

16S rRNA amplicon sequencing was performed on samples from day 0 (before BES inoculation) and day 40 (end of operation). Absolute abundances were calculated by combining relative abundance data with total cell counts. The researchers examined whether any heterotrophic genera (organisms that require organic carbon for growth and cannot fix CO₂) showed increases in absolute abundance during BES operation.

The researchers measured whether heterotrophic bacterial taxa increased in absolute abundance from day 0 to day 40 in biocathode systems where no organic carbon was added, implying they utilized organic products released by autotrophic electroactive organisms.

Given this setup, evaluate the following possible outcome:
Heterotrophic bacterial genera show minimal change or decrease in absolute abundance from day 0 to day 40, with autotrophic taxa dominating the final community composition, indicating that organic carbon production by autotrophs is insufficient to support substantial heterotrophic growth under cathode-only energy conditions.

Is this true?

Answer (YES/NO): NO